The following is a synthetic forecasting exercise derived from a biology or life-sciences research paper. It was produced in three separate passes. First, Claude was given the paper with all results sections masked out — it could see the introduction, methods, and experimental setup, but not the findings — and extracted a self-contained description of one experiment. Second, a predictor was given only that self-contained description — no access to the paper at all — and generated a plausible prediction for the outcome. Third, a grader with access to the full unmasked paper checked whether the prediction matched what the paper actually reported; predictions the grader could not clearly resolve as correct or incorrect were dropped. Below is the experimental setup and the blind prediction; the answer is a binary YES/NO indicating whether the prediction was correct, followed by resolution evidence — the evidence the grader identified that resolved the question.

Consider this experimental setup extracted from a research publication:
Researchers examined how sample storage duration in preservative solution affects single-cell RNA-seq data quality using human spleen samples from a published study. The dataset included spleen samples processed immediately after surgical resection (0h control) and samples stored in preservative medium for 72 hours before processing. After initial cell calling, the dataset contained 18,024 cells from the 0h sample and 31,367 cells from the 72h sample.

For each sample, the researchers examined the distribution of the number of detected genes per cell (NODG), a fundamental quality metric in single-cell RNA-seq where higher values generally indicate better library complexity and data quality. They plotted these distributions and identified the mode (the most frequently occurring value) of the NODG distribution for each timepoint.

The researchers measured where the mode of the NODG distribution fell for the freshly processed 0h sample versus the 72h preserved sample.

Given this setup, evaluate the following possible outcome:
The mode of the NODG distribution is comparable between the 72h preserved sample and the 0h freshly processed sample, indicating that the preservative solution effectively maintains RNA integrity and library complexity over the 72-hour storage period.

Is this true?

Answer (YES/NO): NO